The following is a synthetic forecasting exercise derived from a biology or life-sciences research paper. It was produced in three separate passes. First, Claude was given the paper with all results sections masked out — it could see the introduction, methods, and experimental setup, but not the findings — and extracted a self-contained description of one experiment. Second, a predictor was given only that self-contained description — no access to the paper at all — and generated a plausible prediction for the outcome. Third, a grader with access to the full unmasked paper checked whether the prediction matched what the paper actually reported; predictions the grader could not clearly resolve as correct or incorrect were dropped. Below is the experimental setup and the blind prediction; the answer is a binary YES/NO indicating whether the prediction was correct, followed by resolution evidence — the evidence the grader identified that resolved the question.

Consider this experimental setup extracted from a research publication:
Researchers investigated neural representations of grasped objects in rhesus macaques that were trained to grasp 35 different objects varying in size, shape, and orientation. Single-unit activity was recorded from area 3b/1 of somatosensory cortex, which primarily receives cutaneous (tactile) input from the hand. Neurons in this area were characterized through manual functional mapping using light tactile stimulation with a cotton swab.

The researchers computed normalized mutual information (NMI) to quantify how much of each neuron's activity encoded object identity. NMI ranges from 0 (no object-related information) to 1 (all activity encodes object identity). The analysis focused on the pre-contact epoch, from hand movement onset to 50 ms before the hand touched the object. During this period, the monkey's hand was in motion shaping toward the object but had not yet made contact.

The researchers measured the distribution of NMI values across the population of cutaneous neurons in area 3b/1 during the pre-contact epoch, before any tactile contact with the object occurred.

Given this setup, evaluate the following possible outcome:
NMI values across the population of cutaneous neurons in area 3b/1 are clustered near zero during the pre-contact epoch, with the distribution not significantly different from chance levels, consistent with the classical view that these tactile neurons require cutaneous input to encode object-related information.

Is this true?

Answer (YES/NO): YES